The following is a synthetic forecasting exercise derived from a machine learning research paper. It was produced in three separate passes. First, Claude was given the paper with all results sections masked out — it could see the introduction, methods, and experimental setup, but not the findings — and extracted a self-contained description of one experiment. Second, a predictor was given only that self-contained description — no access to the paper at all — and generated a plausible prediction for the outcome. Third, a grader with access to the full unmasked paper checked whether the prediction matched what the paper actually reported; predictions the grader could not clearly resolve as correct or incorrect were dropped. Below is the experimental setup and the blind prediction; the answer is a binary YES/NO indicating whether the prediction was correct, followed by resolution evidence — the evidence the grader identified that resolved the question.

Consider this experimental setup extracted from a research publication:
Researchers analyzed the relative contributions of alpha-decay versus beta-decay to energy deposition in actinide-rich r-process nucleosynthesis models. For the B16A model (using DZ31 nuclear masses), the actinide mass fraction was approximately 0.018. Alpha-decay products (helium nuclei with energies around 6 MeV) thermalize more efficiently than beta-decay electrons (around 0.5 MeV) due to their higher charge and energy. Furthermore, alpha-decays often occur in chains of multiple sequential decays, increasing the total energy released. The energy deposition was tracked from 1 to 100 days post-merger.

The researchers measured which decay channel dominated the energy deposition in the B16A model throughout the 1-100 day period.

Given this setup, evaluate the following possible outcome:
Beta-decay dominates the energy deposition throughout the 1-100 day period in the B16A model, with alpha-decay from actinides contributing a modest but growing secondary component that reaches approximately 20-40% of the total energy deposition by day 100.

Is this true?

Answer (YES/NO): NO